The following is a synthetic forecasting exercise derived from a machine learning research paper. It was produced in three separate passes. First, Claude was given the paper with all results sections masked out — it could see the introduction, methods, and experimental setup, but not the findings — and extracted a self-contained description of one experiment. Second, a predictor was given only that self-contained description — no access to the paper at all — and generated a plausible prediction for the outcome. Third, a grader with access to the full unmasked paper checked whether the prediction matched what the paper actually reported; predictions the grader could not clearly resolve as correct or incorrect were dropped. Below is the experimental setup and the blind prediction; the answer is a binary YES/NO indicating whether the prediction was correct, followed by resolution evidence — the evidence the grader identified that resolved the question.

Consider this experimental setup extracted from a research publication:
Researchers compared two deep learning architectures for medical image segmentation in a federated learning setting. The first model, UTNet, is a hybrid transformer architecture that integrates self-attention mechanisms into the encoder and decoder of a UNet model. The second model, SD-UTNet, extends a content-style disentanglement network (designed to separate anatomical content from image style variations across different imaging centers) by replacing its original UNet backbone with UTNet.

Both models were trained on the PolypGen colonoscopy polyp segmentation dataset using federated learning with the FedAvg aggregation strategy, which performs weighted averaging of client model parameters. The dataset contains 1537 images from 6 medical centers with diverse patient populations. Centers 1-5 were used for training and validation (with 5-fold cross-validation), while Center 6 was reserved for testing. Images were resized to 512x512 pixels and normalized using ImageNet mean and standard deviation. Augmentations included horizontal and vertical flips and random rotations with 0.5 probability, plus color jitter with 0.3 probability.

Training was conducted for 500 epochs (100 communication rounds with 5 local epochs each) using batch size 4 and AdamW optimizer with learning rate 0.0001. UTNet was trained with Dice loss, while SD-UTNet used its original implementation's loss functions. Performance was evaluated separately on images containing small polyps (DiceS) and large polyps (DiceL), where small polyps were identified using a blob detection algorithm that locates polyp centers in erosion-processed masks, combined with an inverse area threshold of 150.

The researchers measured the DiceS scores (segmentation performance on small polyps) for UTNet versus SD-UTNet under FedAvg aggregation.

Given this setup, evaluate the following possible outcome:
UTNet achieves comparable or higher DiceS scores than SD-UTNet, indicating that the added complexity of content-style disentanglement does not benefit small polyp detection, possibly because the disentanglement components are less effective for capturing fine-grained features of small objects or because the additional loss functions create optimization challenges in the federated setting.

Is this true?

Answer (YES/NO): NO